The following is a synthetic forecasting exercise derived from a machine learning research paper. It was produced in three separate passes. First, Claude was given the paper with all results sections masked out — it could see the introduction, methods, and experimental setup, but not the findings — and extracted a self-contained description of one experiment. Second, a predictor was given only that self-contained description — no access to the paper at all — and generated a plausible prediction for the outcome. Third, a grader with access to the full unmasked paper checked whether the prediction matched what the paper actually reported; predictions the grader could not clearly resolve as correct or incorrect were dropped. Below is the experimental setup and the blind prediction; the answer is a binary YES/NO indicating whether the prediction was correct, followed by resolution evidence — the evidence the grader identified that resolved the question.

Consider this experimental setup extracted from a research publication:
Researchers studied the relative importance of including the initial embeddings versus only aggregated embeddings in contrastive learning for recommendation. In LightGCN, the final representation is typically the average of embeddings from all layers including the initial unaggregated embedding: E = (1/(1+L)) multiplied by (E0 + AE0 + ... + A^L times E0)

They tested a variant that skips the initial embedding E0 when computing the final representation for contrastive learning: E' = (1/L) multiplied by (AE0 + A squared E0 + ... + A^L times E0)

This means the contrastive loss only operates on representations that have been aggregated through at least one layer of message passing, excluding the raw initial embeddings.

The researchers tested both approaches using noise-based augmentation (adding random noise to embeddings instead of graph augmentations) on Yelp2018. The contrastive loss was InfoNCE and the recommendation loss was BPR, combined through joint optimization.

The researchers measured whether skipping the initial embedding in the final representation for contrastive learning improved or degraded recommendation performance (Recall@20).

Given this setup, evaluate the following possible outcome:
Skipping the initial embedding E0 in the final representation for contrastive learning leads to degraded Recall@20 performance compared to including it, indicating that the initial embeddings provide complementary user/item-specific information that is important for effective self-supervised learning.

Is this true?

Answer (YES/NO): NO